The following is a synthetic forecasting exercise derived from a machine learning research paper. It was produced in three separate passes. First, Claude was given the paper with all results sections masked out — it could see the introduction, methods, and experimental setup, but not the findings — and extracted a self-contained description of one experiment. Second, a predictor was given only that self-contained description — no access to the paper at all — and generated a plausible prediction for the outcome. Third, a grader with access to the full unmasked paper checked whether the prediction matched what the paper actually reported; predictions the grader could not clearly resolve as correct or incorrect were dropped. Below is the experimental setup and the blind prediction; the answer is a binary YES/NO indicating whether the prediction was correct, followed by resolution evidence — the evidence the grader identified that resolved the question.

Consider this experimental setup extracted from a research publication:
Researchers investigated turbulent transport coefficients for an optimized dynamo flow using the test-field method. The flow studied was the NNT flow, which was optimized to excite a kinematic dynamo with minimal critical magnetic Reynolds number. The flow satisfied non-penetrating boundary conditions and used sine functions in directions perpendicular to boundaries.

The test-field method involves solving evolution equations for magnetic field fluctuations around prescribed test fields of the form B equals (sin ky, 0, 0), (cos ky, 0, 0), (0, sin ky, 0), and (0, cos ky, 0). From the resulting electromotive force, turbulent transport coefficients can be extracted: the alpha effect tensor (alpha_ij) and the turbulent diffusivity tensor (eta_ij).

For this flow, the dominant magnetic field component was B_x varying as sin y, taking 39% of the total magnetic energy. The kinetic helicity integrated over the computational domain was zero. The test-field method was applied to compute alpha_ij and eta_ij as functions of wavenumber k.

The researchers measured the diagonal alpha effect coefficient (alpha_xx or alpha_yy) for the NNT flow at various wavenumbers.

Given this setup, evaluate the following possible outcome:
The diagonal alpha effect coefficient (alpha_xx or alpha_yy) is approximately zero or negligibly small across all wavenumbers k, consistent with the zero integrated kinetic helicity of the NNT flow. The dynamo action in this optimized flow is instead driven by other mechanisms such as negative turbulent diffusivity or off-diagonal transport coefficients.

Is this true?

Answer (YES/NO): YES